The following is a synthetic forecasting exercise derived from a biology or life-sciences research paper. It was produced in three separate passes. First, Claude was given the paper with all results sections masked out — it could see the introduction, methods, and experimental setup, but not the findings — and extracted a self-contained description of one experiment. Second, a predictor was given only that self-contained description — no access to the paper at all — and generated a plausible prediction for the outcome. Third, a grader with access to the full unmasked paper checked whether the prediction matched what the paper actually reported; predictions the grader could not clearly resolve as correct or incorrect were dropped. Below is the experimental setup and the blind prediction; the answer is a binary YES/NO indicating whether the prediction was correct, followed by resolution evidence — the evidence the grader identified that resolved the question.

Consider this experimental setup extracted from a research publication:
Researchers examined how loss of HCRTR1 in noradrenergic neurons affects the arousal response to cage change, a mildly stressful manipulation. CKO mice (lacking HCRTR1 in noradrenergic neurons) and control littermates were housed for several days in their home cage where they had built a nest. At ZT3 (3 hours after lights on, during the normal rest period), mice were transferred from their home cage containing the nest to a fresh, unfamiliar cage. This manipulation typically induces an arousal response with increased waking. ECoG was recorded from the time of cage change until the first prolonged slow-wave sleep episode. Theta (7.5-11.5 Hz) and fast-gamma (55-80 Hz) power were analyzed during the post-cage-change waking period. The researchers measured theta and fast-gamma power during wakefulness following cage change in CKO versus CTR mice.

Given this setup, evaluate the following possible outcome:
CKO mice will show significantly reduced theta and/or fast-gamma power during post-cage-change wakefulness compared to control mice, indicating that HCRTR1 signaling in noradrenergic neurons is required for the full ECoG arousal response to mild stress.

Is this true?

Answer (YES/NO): YES